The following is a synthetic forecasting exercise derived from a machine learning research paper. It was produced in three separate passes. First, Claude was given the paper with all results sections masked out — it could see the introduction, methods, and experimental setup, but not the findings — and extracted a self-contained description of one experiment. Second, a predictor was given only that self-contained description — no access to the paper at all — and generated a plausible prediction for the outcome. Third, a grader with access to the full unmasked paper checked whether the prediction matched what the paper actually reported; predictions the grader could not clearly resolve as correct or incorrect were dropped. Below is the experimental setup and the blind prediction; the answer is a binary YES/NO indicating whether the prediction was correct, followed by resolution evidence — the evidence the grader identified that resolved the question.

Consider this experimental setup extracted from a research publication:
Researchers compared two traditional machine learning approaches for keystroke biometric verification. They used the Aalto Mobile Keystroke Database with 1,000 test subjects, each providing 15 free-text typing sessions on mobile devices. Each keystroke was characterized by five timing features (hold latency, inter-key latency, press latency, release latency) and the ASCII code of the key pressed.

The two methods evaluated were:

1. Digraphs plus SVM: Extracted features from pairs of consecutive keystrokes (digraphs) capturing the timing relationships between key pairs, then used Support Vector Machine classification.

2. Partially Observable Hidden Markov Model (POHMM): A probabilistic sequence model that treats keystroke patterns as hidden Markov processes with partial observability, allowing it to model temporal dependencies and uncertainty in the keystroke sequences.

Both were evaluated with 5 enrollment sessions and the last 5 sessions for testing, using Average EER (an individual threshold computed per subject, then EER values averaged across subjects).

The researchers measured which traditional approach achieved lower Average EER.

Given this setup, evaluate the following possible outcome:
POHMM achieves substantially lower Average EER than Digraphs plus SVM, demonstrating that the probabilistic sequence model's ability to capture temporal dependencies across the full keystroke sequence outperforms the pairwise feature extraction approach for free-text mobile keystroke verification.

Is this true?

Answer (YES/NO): NO